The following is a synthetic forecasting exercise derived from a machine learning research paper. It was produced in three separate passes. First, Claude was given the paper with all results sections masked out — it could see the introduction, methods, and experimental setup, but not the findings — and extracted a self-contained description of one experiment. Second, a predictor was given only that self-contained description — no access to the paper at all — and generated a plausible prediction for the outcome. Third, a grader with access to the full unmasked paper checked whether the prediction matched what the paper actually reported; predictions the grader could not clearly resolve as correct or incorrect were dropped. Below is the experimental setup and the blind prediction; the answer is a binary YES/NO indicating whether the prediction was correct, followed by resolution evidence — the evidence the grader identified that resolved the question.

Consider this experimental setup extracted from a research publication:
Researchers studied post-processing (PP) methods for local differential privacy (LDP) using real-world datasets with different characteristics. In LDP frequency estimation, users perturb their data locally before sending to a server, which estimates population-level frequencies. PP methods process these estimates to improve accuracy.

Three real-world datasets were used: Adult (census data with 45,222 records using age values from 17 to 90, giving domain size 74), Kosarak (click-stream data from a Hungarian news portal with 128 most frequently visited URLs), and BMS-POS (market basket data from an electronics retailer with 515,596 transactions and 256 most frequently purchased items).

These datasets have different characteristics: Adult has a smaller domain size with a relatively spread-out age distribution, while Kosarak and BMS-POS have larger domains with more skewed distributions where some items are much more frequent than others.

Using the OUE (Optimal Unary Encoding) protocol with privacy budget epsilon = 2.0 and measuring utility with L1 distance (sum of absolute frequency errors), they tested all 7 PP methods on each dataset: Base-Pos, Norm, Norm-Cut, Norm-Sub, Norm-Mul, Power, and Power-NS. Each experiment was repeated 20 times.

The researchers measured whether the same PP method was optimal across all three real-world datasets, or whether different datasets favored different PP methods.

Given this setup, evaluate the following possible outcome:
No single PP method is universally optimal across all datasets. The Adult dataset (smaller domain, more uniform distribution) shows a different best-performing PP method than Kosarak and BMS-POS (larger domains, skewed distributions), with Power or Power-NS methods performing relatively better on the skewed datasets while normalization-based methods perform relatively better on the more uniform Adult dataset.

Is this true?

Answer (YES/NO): NO